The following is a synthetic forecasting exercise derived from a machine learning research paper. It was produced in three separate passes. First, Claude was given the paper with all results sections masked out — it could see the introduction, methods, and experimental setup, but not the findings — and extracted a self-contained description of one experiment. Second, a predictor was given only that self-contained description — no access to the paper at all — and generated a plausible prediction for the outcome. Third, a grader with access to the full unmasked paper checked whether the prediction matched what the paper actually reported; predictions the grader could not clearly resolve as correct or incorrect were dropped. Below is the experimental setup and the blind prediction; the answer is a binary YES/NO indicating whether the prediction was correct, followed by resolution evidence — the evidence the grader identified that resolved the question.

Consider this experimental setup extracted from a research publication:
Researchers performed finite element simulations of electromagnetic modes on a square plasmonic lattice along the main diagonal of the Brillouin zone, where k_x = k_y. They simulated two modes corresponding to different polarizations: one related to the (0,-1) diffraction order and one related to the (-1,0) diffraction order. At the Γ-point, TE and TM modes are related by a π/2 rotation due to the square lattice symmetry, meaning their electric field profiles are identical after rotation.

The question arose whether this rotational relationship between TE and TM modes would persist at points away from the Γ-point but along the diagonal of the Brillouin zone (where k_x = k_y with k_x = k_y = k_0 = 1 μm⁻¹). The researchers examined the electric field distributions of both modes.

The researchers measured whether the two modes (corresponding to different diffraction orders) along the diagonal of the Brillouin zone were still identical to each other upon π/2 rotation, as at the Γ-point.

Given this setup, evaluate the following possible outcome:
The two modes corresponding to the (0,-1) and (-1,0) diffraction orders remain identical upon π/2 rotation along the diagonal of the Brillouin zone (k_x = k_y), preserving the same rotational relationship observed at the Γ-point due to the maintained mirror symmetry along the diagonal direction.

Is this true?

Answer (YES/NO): NO